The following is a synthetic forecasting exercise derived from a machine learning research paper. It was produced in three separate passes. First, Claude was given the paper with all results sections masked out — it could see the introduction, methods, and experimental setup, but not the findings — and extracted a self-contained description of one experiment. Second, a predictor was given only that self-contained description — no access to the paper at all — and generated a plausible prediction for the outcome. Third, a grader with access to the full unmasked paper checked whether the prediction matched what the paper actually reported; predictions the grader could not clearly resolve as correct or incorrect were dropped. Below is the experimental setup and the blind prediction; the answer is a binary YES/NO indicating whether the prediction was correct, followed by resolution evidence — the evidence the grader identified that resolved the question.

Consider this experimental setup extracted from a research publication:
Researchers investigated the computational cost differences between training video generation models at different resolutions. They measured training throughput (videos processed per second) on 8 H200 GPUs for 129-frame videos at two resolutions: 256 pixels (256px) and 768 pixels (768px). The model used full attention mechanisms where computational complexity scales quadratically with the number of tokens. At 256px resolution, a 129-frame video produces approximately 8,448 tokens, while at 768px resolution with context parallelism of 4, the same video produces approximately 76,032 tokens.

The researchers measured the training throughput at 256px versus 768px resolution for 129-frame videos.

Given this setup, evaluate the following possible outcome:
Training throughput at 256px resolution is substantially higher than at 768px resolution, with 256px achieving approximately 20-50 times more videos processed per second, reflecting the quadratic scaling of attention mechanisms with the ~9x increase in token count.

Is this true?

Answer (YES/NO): YES